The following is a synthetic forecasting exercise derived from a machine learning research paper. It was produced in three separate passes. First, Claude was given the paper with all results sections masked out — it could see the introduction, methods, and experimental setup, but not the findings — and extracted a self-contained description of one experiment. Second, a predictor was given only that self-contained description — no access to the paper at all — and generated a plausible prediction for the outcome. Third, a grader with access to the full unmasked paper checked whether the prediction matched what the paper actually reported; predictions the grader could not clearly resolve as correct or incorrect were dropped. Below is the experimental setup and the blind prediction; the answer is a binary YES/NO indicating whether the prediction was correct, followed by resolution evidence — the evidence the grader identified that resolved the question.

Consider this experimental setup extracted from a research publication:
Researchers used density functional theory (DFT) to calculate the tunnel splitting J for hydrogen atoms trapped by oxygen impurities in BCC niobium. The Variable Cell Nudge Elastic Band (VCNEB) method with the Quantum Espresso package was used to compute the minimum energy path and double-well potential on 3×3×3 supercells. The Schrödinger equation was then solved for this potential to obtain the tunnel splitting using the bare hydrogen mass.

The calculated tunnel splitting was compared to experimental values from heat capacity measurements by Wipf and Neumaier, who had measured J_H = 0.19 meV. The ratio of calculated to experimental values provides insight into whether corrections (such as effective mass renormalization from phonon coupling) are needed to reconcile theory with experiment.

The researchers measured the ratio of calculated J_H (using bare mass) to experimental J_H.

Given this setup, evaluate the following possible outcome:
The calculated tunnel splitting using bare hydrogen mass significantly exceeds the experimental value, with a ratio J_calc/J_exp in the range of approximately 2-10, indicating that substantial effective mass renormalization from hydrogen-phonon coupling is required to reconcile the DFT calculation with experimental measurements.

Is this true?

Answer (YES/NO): NO